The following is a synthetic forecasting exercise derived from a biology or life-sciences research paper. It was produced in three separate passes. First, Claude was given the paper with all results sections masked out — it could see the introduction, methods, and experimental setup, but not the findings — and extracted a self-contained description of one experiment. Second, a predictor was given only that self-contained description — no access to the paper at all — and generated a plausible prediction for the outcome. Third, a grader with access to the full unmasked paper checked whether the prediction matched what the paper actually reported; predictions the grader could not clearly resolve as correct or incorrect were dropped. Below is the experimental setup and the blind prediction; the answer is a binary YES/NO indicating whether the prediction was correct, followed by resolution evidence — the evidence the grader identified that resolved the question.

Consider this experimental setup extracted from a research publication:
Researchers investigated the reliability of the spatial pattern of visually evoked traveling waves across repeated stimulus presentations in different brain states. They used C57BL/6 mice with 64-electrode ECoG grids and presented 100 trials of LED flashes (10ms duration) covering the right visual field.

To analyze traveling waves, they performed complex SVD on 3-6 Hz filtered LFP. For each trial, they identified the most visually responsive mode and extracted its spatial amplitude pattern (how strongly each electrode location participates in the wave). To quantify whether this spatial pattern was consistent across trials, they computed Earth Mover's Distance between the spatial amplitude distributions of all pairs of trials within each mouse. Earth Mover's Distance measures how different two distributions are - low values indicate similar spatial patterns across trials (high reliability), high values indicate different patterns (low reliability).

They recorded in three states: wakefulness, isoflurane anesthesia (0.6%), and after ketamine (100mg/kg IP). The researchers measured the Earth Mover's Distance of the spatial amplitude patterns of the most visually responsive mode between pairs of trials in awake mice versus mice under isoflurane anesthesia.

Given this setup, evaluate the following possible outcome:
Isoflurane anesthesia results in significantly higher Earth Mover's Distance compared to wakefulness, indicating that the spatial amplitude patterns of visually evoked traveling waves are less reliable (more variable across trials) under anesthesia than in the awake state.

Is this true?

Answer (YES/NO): YES